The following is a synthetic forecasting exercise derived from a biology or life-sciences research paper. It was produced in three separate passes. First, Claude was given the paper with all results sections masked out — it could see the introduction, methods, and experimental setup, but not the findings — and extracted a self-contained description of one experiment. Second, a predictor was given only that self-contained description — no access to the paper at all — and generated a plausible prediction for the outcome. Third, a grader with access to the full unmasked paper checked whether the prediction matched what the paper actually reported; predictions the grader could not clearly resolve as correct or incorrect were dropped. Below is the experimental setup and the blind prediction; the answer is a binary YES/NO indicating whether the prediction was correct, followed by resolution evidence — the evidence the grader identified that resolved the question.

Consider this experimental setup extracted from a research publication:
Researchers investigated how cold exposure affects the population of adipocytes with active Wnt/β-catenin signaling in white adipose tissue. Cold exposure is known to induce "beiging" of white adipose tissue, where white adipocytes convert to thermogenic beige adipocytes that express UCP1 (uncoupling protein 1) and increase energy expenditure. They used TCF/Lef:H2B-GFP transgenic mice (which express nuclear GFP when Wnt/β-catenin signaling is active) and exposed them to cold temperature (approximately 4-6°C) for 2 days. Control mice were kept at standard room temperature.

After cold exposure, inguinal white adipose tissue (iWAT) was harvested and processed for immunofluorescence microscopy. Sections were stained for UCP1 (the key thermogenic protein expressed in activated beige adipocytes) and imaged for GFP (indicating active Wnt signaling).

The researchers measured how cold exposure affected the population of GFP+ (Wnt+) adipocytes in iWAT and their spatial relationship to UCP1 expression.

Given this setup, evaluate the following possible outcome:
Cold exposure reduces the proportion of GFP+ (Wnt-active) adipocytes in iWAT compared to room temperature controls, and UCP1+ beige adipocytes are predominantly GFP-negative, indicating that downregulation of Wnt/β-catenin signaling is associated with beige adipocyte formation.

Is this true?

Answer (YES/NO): NO